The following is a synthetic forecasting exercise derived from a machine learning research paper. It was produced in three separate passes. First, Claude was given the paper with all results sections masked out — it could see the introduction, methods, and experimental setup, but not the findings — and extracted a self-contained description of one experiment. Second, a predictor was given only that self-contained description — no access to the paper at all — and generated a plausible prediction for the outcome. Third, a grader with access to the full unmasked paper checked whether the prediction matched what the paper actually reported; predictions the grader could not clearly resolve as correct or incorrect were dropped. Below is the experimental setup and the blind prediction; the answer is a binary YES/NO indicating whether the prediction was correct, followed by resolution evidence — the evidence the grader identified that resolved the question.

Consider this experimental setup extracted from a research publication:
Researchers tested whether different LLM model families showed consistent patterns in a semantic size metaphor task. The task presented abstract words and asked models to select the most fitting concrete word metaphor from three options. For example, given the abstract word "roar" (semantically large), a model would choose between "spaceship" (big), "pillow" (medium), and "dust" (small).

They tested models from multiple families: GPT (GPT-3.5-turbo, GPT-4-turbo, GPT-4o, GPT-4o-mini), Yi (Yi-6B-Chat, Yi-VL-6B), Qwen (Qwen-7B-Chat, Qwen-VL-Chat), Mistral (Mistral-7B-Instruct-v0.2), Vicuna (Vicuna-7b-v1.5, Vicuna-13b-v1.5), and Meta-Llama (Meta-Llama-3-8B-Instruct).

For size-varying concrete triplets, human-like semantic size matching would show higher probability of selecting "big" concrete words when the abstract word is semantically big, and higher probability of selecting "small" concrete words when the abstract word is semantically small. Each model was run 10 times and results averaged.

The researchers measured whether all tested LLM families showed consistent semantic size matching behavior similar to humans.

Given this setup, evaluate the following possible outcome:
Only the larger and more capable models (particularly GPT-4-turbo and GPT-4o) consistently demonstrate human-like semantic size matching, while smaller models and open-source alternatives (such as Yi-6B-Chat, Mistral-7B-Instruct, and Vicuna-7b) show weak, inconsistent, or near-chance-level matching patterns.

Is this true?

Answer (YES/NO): NO